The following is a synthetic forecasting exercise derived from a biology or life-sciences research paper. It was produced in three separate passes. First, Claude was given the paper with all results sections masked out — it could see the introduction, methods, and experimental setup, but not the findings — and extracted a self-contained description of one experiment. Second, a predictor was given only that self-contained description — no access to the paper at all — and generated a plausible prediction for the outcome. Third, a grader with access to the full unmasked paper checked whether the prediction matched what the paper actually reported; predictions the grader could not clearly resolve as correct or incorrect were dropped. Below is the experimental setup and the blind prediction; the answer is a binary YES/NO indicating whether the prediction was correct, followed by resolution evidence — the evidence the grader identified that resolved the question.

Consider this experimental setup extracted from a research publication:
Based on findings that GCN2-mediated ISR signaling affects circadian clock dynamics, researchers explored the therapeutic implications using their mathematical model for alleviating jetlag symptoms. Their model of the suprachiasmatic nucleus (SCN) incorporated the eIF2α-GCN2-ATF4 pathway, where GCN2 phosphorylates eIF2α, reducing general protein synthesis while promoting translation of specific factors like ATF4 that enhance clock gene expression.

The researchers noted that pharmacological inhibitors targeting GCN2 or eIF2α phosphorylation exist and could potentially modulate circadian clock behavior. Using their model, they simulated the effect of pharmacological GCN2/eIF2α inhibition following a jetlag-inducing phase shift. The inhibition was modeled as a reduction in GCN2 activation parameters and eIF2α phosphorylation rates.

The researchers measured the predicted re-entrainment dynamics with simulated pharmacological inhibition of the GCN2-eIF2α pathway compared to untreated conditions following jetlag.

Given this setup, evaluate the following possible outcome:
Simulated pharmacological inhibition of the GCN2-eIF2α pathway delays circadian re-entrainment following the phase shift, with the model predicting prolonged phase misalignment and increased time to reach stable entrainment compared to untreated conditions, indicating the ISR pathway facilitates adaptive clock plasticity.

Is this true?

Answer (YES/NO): NO